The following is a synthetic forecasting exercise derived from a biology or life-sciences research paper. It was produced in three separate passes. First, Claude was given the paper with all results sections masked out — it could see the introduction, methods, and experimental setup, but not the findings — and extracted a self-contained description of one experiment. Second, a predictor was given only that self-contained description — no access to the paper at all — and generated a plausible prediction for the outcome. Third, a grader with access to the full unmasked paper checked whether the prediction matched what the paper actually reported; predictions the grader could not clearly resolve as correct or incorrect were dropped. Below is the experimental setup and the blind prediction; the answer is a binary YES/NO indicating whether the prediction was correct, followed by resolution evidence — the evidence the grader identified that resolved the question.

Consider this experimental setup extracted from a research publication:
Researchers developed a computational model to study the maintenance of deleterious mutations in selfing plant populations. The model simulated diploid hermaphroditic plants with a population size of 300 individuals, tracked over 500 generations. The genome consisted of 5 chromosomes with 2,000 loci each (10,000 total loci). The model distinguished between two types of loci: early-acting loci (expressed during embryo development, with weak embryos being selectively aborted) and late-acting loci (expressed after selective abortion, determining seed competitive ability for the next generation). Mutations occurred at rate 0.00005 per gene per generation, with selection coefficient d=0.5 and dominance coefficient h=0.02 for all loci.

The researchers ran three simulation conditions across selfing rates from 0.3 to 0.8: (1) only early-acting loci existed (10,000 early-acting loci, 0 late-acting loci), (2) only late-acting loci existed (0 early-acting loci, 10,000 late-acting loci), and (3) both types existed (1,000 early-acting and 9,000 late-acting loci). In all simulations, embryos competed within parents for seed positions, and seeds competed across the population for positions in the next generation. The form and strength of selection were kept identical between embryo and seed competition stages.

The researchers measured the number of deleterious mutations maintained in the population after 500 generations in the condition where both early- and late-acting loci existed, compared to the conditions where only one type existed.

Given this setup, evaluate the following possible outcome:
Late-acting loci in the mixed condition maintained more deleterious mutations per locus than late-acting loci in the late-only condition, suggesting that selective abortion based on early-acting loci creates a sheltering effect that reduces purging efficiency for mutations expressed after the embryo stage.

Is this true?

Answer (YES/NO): YES